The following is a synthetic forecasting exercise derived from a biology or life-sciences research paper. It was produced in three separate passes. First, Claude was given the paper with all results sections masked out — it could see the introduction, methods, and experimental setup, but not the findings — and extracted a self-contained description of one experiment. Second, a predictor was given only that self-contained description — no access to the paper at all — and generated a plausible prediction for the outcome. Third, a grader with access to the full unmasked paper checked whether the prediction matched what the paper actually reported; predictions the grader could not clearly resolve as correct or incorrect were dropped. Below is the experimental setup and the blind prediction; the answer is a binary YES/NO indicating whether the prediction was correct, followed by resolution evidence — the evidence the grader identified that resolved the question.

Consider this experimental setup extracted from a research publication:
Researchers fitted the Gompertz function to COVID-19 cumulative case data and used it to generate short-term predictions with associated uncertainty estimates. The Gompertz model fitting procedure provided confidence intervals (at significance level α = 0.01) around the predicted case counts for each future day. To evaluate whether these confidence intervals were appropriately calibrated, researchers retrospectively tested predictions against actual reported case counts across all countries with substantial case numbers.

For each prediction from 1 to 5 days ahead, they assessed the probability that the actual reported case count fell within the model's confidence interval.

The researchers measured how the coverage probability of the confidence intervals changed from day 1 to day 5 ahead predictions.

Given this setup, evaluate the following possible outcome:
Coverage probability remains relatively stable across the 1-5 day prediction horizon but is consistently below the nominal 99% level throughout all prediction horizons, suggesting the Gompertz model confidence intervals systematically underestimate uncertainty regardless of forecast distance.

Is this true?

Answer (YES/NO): NO